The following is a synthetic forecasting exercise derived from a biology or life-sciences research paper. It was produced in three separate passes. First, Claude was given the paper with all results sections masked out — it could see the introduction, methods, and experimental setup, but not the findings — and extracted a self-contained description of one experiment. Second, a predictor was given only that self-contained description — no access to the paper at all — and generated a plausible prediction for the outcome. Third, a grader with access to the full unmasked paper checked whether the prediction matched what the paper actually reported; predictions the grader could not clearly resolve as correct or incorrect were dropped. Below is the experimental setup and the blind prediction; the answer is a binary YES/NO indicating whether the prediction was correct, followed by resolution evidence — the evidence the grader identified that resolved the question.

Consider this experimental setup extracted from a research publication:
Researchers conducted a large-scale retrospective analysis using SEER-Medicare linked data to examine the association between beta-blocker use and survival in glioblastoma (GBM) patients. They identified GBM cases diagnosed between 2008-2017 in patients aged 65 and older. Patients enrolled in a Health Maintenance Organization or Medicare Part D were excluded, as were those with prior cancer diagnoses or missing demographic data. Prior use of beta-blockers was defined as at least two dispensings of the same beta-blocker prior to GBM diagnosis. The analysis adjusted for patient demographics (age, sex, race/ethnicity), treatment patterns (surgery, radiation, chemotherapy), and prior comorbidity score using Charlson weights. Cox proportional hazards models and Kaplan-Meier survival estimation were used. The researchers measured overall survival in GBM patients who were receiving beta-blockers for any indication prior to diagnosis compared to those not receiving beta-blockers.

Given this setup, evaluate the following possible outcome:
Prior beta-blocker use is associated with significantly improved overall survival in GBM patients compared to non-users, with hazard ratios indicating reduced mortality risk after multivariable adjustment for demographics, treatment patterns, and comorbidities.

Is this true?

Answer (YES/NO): YES